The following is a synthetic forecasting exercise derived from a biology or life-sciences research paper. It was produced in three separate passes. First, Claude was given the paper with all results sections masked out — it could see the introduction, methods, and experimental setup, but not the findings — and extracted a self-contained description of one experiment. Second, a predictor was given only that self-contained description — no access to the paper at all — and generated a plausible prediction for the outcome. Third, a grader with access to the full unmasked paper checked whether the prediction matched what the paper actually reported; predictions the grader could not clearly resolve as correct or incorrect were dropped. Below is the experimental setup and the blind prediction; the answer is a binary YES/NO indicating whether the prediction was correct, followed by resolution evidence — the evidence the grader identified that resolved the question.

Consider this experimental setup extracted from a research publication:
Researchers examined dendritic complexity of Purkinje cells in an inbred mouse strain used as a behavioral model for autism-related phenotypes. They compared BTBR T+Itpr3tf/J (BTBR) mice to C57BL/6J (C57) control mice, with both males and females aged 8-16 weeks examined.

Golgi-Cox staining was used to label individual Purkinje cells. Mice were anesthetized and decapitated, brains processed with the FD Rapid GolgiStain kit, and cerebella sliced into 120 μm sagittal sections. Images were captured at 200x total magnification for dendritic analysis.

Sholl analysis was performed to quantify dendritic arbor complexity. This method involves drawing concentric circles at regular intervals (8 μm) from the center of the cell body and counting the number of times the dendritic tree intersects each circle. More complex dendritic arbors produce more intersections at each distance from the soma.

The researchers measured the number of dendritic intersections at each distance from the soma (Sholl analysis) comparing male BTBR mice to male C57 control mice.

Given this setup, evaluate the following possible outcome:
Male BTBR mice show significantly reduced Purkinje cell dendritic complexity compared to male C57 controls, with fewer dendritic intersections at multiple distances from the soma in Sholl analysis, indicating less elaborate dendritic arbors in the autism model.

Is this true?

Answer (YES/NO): NO